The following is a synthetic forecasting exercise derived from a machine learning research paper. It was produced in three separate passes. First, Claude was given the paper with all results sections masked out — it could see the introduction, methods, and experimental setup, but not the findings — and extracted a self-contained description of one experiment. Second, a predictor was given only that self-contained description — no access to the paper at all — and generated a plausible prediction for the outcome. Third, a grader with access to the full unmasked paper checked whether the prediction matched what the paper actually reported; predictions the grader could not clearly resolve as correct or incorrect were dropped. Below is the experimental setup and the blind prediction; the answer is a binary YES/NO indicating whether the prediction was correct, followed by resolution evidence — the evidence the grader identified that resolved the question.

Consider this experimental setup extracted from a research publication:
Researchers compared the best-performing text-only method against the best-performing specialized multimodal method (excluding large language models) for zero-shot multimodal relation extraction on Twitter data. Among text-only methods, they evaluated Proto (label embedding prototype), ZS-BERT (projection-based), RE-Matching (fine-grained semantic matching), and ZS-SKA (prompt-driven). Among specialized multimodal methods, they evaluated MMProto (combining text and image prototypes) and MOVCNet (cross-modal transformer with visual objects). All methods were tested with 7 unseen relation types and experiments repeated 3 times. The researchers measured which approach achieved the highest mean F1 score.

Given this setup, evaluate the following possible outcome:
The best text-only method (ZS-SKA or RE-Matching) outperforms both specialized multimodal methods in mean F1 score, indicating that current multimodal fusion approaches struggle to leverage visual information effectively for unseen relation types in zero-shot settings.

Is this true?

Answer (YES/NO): NO